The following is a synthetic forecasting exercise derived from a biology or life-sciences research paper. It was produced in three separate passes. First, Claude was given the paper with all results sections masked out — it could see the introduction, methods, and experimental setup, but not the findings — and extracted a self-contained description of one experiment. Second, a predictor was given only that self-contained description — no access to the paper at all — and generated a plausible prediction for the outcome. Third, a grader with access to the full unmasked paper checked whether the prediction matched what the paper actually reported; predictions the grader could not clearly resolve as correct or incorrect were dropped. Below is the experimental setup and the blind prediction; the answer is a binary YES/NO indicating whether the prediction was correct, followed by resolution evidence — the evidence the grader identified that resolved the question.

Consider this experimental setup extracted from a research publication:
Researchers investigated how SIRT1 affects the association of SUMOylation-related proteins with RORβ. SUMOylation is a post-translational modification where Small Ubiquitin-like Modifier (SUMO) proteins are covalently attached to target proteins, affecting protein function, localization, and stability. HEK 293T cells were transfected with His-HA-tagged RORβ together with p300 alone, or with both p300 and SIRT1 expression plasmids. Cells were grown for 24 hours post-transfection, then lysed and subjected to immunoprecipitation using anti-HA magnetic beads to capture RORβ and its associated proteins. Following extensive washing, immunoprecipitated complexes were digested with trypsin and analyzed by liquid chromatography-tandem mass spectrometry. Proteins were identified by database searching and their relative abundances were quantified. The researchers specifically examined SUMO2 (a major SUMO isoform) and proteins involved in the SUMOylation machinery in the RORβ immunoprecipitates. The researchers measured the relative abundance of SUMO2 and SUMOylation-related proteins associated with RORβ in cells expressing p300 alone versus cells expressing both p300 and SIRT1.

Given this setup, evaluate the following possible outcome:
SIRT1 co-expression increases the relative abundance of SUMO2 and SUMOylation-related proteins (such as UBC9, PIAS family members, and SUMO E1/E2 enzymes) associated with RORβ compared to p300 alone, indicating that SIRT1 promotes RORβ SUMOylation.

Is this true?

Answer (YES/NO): NO